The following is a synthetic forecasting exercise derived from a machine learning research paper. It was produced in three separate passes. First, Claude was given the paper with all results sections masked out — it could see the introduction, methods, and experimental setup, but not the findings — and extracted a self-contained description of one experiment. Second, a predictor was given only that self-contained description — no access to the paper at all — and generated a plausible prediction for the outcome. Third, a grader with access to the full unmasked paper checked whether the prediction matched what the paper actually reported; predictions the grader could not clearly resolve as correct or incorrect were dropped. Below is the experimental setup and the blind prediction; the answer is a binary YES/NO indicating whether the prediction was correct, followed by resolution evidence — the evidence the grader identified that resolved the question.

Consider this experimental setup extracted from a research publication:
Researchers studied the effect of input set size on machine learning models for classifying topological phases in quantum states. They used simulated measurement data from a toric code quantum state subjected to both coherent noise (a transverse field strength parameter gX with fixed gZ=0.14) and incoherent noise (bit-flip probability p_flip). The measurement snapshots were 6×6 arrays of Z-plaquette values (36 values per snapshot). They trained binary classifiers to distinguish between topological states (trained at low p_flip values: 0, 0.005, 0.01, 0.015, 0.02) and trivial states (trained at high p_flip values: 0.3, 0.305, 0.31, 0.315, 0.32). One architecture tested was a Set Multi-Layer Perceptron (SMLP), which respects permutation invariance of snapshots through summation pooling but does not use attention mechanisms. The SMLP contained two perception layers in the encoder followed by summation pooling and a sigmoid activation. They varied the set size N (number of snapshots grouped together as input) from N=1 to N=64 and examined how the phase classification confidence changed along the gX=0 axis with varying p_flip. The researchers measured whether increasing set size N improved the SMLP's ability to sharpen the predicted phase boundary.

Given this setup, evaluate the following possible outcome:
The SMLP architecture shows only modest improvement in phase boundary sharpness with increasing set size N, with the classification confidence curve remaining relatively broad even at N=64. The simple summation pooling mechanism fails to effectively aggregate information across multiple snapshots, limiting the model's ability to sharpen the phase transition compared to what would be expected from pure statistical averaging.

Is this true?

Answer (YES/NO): NO